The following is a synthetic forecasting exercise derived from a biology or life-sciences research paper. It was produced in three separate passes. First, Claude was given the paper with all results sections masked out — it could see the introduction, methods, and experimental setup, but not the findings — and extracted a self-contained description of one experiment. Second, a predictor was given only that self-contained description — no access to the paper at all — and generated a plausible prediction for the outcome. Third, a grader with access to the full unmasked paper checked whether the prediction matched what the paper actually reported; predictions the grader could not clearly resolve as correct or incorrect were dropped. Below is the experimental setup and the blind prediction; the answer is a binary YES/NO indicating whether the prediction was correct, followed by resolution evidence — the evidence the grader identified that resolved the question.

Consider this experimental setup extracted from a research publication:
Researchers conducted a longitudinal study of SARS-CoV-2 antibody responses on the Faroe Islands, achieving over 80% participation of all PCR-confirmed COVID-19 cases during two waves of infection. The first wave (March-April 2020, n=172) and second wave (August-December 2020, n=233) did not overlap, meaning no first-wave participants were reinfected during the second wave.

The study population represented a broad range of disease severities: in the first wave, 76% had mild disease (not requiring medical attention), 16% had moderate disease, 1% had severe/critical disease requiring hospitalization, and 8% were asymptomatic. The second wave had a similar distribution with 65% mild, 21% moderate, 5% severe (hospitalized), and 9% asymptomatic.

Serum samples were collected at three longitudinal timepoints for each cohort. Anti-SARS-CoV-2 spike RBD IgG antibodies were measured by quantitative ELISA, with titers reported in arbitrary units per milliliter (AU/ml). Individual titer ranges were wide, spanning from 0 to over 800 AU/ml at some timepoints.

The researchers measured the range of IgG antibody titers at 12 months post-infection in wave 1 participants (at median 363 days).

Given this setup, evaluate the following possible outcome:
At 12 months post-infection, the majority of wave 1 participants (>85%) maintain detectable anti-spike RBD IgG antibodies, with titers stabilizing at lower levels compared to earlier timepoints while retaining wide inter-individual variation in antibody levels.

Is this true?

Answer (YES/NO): YES